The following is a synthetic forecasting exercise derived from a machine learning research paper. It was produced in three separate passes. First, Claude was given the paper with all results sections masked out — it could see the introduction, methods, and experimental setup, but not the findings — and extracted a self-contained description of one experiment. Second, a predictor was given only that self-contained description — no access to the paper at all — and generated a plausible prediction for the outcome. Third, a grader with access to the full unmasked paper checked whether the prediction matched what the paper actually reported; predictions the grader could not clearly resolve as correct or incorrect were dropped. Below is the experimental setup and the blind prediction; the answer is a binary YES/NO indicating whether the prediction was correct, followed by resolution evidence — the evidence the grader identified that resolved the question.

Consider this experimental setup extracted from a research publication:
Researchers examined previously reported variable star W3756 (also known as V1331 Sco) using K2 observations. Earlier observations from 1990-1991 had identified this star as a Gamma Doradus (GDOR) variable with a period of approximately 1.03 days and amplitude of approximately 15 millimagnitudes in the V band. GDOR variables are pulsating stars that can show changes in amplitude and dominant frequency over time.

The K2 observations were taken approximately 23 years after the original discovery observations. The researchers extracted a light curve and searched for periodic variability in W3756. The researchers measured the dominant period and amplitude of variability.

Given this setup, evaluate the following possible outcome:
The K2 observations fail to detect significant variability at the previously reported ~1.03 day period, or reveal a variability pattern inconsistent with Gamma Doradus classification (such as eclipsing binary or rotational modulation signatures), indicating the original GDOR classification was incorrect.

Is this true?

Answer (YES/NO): NO